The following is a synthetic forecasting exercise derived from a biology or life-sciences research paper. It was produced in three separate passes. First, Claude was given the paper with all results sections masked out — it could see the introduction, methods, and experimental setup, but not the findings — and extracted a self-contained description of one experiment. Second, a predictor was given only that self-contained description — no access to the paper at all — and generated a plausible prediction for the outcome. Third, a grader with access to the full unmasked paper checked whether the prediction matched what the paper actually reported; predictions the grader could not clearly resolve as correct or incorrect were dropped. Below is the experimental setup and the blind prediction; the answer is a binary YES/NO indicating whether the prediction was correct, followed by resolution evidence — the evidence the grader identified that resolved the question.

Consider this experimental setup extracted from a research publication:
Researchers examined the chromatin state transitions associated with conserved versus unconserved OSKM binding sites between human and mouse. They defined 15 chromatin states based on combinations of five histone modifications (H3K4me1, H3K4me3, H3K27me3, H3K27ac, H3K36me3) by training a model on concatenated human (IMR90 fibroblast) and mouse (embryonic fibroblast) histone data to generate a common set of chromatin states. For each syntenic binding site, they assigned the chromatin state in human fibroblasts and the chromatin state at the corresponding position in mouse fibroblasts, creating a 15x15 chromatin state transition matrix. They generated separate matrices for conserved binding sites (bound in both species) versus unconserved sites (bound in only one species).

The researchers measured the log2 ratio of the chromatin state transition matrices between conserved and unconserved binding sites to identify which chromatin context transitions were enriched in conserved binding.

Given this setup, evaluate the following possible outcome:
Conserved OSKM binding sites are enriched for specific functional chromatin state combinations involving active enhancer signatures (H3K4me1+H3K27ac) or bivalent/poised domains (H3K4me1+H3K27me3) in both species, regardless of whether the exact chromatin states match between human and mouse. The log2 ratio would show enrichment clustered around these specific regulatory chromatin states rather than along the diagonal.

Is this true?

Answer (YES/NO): NO